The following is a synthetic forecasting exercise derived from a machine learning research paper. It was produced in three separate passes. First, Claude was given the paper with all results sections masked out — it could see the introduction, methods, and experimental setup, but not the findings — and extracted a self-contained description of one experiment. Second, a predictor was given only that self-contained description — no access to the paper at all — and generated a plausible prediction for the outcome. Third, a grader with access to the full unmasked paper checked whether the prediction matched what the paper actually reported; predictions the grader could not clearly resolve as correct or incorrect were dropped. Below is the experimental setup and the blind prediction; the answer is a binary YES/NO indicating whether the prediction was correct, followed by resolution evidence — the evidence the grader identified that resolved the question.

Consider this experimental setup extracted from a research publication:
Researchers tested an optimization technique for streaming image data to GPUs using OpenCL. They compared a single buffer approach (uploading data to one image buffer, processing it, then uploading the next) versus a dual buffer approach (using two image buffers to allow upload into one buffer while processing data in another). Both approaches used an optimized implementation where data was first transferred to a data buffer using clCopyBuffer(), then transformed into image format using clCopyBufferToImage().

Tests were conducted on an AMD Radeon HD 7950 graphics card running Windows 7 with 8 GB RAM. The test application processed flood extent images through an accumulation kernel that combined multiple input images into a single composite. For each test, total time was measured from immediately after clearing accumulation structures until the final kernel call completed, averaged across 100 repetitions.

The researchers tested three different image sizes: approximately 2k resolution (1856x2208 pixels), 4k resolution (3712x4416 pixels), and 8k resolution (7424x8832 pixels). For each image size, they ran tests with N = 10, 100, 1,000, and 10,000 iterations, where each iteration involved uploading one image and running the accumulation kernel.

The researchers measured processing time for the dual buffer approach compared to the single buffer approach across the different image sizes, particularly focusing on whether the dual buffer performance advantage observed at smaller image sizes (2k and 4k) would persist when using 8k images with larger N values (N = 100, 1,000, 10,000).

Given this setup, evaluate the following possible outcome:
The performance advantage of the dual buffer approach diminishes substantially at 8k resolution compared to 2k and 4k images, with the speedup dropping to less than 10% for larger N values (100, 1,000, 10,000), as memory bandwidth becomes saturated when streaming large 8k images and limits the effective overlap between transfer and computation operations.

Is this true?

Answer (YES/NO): NO